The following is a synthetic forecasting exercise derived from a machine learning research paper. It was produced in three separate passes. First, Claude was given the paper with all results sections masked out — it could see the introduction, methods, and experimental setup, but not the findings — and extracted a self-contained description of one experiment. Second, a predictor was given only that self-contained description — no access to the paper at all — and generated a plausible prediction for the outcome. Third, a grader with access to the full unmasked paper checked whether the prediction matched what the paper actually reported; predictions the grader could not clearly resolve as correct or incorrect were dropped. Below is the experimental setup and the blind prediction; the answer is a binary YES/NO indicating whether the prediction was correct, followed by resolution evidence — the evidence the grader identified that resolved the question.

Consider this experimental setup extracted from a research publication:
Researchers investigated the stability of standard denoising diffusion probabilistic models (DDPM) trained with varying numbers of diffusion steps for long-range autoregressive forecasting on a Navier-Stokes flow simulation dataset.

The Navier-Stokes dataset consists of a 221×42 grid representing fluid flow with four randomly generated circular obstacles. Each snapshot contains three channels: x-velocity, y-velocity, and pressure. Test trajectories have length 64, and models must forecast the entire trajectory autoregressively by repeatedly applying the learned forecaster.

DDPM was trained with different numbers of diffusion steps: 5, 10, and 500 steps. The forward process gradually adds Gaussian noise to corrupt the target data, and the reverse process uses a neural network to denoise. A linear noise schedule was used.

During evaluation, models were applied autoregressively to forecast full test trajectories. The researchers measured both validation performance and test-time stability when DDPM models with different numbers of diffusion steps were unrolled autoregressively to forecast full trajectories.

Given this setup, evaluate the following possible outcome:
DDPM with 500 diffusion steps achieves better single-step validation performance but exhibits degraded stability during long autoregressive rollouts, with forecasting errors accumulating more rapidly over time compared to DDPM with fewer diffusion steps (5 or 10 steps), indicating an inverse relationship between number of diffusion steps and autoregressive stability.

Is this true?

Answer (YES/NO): NO